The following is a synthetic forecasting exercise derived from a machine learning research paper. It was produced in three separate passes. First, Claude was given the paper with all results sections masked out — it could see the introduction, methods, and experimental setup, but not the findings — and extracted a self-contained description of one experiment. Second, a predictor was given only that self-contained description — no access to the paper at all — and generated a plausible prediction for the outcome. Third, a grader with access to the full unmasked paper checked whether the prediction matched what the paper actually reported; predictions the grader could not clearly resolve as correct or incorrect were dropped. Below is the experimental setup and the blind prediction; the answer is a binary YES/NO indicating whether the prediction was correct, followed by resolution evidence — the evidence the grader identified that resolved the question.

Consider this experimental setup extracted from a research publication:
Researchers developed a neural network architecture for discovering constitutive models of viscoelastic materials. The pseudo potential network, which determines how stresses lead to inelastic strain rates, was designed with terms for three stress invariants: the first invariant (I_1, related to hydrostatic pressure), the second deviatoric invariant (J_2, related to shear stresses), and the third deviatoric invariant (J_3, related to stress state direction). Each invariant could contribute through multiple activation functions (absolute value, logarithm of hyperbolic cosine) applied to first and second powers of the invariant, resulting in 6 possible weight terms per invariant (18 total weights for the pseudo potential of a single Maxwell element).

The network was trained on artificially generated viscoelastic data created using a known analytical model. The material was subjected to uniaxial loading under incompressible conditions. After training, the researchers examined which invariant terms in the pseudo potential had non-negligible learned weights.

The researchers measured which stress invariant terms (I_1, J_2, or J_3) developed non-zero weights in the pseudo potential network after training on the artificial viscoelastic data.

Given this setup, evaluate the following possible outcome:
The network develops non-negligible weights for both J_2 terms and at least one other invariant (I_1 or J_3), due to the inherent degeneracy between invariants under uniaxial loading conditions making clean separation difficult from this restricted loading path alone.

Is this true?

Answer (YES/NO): NO